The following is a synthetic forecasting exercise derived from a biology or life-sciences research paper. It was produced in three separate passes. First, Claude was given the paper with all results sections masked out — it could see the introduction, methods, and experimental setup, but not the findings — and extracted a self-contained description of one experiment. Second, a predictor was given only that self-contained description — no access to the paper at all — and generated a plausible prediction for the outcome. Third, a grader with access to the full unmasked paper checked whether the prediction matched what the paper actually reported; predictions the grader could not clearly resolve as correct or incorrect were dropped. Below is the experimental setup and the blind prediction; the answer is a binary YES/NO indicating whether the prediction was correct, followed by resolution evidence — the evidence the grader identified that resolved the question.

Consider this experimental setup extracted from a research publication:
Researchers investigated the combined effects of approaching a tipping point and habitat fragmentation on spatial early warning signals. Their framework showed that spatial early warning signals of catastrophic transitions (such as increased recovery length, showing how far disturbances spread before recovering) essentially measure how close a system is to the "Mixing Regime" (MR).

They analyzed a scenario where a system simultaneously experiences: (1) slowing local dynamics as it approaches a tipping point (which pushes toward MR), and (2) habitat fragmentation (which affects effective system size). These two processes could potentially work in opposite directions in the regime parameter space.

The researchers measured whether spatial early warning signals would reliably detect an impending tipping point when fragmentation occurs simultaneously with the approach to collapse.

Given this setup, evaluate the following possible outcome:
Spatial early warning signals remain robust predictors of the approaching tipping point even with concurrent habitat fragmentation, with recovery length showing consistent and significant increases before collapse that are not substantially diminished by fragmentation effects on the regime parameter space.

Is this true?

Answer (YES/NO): NO